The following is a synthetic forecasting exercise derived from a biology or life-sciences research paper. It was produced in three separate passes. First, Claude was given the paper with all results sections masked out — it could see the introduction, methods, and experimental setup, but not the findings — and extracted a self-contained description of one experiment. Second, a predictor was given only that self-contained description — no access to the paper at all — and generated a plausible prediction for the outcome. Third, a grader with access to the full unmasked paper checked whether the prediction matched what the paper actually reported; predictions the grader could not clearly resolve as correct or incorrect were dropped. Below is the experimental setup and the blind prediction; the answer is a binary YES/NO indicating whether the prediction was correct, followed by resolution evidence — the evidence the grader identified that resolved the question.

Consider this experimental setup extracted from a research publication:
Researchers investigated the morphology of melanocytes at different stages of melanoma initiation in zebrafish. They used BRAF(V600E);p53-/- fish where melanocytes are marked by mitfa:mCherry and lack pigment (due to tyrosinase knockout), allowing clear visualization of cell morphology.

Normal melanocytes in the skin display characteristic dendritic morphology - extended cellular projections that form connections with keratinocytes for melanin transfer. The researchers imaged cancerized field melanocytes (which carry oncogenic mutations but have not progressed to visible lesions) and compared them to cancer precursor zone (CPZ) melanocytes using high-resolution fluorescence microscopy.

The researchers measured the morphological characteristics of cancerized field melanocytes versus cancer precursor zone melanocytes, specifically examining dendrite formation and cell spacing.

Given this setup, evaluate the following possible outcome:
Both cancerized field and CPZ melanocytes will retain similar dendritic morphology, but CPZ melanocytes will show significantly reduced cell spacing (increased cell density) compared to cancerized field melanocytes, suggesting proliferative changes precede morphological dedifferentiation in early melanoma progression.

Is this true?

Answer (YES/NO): NO